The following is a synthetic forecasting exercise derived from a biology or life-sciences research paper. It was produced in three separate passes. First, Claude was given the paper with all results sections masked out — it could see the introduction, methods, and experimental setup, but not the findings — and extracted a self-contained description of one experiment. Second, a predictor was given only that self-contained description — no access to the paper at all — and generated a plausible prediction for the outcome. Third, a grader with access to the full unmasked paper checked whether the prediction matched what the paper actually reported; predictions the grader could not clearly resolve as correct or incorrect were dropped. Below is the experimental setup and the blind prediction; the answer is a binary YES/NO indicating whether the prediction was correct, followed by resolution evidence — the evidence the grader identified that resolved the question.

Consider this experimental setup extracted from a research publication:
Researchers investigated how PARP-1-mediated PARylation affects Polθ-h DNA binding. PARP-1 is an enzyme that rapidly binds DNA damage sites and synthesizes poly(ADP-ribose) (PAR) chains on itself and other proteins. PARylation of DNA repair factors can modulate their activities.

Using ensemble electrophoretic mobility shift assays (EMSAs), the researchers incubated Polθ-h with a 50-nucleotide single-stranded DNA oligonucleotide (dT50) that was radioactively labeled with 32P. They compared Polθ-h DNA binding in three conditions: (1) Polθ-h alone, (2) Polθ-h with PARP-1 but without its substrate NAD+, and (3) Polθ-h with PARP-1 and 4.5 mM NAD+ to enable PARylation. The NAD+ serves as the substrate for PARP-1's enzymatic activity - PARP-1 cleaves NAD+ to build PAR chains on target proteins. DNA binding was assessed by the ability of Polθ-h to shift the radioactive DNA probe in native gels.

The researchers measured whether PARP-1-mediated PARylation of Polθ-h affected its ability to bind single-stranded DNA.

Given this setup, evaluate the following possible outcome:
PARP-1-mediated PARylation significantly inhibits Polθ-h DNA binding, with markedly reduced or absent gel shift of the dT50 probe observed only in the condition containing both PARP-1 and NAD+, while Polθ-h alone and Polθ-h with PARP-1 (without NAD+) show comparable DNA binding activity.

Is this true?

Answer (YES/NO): YES